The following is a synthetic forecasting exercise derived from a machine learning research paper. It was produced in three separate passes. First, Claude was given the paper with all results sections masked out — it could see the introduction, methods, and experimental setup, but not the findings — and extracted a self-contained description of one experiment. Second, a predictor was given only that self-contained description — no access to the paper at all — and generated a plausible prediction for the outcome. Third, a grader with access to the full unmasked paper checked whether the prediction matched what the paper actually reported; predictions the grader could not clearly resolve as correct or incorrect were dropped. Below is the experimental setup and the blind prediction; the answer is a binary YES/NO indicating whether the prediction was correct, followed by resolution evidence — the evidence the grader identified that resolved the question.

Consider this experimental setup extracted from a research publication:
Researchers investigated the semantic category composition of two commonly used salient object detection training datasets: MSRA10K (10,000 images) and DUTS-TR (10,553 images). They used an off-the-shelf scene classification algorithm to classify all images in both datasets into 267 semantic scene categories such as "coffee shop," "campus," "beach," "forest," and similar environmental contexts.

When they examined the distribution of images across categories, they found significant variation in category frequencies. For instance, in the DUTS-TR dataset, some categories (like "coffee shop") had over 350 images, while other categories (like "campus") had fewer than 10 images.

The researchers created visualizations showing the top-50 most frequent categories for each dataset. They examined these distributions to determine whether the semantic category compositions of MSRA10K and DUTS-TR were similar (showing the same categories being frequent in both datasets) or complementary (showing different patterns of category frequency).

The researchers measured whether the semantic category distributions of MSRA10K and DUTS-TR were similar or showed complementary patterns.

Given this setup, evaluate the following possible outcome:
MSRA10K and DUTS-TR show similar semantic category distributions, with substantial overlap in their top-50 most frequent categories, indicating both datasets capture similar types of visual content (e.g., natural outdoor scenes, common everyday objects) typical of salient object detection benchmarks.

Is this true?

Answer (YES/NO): NO